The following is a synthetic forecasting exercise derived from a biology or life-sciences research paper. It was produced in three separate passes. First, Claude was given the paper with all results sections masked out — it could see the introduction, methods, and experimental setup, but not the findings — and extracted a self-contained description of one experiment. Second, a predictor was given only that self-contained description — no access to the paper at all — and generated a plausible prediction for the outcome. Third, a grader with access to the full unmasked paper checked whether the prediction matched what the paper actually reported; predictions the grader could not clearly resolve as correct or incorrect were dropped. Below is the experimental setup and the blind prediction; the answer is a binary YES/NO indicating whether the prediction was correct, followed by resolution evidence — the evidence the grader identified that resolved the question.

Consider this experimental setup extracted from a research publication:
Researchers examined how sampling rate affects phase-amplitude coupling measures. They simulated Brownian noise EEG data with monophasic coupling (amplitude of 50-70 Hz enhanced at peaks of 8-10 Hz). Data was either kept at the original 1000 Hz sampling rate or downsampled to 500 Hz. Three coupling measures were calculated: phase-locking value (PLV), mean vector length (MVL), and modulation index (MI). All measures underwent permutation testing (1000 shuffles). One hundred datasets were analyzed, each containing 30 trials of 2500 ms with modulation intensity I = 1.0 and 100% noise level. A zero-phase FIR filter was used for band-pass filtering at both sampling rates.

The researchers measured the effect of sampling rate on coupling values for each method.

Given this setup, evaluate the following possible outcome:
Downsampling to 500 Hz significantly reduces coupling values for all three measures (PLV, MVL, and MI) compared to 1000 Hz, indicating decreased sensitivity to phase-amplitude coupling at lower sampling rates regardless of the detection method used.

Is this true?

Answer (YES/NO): YES